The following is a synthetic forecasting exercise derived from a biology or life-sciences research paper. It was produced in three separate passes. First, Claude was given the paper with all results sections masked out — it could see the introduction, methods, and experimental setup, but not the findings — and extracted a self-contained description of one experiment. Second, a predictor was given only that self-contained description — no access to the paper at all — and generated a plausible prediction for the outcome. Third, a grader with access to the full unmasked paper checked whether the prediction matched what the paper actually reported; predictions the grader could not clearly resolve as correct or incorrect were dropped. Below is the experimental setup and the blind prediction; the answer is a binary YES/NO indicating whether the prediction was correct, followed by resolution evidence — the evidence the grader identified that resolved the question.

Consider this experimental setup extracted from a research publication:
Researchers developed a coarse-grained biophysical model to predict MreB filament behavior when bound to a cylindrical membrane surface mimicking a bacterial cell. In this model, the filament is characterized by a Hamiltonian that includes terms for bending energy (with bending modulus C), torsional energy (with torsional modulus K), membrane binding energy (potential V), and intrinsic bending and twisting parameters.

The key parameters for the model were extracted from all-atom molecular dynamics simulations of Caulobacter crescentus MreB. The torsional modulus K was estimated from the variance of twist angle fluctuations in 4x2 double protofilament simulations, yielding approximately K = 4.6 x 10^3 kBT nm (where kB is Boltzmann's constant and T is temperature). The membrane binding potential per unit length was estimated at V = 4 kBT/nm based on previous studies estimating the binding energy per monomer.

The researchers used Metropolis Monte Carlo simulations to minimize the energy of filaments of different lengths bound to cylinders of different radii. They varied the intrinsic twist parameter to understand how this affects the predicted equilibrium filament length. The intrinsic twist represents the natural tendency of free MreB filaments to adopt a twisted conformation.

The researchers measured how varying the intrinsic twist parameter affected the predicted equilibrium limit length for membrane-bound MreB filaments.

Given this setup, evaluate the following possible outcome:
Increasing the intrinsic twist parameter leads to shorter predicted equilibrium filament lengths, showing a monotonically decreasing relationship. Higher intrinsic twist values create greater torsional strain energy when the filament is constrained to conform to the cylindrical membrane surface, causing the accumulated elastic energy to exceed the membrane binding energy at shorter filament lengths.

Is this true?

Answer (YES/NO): YES